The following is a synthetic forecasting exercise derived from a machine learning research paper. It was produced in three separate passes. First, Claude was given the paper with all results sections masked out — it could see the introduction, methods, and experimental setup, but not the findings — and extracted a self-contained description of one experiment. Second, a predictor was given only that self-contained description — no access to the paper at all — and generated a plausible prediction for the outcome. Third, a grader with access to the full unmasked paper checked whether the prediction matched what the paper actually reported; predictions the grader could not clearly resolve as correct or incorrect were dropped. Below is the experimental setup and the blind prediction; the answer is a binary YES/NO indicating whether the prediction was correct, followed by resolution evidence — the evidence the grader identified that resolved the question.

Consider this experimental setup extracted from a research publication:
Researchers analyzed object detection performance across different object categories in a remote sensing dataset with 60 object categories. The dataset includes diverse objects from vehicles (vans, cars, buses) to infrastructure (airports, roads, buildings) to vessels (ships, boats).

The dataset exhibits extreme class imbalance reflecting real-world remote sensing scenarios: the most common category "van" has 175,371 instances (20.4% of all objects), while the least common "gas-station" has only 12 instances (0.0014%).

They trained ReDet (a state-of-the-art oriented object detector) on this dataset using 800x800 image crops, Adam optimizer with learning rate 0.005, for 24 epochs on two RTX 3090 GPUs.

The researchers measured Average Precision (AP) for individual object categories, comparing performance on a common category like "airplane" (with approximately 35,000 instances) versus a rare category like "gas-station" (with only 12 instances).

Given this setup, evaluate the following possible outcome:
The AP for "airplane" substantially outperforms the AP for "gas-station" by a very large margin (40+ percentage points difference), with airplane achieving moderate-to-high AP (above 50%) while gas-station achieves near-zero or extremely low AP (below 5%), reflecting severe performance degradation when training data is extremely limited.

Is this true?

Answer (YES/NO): YES